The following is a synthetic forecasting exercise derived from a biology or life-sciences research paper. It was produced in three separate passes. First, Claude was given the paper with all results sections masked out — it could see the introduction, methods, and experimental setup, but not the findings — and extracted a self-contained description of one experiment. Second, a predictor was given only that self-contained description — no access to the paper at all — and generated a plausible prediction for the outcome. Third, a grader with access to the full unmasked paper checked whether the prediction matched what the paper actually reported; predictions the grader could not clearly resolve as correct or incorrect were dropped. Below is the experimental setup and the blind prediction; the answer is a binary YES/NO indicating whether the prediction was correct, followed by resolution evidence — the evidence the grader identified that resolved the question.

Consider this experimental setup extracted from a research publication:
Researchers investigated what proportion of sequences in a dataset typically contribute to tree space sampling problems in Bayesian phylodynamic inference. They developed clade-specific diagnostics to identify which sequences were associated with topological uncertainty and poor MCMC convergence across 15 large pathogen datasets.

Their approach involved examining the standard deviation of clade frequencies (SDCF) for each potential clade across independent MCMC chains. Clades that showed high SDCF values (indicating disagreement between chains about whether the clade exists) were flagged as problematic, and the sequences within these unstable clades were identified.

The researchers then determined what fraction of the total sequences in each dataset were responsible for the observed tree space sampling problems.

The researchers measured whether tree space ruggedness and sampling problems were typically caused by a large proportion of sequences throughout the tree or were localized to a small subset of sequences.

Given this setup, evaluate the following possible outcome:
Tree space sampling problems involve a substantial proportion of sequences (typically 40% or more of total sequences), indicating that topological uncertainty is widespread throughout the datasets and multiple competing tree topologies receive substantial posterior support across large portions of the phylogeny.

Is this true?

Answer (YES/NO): NO